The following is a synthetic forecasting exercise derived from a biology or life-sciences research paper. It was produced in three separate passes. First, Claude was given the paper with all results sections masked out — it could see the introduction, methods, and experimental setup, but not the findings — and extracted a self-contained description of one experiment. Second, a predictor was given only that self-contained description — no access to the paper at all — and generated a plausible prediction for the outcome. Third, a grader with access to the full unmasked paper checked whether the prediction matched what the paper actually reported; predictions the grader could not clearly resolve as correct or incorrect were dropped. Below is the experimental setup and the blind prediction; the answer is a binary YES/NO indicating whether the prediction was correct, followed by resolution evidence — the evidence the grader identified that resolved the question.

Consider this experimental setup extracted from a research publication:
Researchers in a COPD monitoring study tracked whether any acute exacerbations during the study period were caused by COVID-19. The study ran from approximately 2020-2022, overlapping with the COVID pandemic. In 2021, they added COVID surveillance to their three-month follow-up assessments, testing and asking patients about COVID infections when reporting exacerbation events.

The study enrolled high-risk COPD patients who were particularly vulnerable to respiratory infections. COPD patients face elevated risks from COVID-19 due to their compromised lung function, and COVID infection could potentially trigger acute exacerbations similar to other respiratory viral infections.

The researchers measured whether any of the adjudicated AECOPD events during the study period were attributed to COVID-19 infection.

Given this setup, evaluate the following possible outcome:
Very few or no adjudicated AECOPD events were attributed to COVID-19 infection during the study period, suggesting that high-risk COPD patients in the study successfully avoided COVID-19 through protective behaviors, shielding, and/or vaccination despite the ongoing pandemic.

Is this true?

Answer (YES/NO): YES